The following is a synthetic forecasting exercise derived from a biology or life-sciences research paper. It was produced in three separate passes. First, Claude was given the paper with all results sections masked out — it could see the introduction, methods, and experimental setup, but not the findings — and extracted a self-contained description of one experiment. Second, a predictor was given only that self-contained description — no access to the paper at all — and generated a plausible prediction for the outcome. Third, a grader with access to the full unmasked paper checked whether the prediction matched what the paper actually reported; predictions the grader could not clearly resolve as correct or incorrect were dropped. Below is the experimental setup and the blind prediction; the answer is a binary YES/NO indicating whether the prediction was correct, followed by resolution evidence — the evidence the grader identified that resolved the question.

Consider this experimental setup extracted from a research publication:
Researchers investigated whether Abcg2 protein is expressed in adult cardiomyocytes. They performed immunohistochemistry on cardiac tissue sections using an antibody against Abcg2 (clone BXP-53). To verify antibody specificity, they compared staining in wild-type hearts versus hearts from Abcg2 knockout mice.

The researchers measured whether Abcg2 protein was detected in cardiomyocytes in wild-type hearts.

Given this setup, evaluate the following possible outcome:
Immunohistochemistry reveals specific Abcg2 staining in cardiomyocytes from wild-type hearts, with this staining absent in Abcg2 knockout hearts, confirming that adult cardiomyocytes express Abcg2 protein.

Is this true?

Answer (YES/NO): NO